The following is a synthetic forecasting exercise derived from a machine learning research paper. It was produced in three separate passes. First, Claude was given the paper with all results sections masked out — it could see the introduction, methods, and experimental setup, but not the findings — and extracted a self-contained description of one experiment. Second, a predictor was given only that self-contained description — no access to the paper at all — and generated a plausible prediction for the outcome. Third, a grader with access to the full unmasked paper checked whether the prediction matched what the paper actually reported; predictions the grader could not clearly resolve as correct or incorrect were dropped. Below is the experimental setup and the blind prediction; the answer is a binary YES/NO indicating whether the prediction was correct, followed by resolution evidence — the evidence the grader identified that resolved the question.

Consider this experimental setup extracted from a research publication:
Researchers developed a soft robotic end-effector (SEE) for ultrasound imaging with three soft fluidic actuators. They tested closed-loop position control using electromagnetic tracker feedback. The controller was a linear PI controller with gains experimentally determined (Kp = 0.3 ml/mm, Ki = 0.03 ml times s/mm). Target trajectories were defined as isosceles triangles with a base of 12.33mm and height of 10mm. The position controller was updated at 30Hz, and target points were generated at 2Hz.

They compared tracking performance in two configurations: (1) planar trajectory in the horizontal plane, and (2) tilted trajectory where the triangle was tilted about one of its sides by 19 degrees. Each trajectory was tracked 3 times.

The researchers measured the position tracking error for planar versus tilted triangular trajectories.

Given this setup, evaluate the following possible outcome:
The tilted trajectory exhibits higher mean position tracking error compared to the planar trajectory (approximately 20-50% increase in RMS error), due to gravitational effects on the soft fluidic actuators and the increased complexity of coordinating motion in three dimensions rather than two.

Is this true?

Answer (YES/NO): NO